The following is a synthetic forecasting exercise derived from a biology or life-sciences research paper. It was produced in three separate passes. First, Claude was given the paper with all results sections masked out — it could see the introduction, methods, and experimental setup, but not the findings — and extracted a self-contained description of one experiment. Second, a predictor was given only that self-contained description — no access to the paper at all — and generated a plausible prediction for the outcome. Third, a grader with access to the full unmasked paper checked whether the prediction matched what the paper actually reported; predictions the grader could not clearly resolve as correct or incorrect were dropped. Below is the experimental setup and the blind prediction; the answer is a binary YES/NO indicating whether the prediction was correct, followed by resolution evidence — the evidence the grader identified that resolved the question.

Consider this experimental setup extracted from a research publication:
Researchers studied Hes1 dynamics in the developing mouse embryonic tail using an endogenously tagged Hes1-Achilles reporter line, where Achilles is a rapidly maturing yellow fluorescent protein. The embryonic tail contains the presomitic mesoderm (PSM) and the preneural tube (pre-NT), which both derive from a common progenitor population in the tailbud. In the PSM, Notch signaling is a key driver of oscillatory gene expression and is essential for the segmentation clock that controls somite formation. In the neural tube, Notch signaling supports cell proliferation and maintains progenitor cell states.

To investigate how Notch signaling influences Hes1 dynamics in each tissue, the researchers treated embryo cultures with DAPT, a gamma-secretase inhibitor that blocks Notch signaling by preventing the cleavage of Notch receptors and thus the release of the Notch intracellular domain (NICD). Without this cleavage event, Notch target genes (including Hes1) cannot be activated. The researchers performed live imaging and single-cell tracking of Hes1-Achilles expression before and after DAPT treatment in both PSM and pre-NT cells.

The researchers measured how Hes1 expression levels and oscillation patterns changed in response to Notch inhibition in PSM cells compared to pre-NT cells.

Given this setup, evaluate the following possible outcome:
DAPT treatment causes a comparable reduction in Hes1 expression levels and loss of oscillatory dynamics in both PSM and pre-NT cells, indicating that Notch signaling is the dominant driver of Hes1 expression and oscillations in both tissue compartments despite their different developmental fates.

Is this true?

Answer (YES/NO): NO